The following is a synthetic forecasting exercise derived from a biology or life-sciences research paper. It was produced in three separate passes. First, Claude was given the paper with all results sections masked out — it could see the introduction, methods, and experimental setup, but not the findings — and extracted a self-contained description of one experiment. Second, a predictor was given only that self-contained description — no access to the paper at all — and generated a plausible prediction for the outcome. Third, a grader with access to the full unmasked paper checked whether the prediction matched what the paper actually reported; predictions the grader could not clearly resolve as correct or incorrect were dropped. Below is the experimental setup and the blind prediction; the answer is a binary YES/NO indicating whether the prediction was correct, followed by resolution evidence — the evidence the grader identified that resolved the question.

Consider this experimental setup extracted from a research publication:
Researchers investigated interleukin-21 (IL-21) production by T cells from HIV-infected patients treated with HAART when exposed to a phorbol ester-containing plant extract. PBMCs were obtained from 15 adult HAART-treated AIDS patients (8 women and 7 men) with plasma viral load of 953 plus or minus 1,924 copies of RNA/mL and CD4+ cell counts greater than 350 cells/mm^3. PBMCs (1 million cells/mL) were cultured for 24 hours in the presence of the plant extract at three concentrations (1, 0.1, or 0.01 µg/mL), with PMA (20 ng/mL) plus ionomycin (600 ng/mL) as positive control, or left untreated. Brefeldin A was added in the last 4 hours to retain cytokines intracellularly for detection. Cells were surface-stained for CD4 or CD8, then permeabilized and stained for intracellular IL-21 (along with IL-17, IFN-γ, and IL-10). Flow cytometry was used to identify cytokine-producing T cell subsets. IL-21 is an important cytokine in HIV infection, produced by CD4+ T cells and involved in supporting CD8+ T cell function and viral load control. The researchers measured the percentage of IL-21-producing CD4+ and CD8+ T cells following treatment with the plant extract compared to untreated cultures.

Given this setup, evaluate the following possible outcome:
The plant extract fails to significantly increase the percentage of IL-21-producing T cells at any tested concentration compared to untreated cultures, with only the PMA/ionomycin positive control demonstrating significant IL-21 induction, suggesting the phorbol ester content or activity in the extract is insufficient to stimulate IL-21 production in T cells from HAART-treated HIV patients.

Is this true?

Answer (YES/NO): NO